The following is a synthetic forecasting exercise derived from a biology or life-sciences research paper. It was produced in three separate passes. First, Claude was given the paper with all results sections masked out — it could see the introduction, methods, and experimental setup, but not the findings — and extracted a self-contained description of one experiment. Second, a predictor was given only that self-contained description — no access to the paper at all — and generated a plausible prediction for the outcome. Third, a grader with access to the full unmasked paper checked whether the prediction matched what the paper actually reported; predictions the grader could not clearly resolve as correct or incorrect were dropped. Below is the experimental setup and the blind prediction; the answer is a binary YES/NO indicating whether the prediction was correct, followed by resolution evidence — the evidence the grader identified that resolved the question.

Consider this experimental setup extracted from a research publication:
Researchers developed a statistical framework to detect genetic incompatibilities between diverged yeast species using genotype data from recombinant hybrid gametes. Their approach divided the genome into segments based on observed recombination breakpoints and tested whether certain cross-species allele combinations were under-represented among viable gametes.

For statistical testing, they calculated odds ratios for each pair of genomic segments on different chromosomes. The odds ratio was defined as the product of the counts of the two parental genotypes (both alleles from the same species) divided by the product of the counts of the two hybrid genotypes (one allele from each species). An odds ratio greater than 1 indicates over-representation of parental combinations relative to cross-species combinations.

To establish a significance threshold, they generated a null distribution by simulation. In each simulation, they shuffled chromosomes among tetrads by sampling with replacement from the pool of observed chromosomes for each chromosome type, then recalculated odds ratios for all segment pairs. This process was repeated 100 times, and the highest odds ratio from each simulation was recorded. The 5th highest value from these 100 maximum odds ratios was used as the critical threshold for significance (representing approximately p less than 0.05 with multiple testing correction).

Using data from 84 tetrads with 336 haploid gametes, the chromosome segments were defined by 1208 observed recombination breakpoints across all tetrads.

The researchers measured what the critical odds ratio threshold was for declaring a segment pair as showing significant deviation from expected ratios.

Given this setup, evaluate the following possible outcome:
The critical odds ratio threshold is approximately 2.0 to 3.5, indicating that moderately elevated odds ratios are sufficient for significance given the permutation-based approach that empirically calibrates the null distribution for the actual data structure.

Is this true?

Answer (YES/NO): YES